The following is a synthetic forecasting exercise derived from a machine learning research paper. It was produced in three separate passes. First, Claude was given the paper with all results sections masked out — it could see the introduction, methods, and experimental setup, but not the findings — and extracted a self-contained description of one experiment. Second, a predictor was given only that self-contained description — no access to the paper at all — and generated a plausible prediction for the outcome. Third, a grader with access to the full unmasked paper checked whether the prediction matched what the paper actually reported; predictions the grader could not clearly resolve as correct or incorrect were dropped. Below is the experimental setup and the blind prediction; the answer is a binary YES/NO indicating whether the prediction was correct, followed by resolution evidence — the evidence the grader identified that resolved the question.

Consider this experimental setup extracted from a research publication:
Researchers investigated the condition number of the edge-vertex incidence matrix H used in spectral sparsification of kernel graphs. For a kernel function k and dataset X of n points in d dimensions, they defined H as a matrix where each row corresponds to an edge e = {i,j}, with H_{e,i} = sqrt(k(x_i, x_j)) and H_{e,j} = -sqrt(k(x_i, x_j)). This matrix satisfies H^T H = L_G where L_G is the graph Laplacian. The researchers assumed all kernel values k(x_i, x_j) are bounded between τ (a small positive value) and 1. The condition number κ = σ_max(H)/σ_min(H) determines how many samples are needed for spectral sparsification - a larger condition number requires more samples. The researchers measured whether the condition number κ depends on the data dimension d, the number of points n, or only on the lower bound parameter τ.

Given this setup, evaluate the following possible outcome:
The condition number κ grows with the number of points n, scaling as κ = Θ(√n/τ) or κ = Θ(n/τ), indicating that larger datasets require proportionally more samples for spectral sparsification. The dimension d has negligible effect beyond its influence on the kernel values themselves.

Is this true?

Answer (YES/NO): NO